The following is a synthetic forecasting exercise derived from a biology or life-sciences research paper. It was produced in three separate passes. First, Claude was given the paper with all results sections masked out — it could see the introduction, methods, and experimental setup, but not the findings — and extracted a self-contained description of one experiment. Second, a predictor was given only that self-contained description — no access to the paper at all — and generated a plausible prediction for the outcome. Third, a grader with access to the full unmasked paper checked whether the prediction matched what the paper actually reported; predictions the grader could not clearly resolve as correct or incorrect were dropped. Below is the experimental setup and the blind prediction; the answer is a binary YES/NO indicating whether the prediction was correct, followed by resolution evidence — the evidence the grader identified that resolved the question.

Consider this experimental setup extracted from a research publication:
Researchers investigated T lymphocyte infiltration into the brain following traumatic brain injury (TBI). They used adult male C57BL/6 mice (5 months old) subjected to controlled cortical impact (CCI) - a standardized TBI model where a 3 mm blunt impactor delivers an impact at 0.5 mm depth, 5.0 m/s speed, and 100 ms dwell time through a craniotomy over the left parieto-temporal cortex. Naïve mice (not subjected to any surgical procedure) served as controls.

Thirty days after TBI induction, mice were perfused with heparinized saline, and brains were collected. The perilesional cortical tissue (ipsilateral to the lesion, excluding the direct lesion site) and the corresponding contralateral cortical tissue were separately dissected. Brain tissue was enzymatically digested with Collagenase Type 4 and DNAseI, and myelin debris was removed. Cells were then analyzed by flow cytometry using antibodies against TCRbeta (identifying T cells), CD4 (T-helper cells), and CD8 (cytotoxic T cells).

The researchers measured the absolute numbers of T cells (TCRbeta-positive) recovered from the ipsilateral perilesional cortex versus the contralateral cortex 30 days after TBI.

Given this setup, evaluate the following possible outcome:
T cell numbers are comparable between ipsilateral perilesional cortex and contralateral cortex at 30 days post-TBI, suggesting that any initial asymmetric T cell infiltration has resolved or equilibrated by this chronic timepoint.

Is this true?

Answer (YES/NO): NO